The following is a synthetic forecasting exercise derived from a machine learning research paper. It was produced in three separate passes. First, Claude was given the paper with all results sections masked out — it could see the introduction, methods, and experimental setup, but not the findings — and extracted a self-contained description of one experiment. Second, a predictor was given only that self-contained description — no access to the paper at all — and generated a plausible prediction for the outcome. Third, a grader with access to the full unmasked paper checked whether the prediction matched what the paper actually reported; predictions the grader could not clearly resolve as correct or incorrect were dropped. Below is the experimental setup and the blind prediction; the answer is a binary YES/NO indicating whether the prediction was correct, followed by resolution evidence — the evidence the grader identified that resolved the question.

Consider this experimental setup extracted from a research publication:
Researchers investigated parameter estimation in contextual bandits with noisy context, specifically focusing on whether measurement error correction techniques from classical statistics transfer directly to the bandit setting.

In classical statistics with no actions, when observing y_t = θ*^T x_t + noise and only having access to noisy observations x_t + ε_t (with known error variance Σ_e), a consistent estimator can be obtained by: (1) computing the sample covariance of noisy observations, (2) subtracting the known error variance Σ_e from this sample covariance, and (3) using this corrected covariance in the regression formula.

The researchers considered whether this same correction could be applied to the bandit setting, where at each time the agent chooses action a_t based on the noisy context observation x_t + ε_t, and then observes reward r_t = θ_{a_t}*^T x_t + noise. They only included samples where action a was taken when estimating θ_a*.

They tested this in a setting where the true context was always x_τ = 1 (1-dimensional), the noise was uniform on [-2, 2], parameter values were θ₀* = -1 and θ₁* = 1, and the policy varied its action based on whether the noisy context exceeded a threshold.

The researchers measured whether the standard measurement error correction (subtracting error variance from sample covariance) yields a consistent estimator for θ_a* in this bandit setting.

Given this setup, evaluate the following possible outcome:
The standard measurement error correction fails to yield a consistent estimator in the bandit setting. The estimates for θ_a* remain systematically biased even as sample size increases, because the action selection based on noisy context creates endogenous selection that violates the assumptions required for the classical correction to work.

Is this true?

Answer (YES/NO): YES